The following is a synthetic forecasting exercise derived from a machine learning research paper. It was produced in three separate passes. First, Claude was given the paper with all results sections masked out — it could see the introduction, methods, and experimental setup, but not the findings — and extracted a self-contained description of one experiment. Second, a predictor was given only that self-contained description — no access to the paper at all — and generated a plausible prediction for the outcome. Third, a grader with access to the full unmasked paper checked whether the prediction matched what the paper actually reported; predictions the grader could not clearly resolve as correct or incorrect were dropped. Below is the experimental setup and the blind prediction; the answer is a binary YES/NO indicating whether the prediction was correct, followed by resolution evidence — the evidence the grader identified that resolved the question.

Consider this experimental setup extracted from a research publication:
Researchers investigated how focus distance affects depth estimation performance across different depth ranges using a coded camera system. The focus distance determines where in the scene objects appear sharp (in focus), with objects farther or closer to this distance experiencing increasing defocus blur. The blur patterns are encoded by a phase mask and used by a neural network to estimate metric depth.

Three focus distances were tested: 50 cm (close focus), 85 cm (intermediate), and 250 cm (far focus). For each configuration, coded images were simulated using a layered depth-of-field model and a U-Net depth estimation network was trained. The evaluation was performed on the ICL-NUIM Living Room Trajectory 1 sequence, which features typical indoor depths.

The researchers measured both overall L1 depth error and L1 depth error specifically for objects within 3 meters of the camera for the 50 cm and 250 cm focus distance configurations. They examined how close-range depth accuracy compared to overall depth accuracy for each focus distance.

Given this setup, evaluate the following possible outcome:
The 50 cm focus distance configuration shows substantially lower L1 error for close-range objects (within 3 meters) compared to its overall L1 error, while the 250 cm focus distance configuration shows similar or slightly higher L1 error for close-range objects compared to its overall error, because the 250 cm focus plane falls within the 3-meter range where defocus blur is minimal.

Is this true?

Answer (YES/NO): NO